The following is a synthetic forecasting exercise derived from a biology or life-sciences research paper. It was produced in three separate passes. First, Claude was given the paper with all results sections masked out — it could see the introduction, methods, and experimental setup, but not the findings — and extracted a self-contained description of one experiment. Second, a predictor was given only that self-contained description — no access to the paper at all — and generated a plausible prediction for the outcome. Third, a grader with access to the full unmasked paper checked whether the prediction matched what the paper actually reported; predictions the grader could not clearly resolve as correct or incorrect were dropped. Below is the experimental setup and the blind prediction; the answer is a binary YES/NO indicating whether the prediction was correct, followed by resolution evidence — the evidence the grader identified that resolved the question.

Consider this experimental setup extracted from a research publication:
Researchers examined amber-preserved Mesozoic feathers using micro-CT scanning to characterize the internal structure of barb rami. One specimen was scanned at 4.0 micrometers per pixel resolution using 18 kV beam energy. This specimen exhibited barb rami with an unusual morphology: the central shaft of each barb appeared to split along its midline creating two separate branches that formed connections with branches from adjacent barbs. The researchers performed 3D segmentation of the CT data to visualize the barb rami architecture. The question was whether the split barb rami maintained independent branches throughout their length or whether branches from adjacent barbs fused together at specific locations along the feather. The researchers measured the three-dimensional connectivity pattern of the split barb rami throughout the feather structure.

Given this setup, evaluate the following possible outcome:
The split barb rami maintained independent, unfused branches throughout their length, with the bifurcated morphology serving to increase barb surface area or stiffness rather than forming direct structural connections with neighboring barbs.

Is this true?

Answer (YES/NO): NO